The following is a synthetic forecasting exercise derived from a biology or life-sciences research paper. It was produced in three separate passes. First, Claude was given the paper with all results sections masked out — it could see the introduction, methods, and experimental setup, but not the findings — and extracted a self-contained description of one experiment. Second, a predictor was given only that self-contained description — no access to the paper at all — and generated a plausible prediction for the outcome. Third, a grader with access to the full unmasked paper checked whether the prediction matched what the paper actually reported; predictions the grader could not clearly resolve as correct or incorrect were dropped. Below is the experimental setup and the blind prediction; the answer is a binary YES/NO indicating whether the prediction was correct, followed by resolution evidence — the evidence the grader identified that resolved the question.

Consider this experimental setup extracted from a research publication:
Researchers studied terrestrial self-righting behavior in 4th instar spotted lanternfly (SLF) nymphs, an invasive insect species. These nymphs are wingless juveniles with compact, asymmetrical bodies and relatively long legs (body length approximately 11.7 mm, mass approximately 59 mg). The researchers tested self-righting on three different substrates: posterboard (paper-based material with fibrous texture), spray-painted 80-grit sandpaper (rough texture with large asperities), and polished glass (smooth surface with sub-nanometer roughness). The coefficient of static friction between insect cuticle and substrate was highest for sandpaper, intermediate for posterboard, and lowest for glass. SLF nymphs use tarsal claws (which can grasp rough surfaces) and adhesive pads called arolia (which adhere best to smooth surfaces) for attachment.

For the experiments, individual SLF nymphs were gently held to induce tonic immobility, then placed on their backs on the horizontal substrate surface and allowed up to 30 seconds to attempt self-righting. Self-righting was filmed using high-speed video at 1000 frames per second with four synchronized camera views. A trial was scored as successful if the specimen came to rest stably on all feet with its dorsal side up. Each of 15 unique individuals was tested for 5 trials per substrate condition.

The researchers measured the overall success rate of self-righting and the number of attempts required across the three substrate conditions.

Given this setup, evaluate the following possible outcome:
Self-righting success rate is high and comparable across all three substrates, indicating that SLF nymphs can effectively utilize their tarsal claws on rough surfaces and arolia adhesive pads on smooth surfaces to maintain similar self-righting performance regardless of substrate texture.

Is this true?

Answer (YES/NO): YES